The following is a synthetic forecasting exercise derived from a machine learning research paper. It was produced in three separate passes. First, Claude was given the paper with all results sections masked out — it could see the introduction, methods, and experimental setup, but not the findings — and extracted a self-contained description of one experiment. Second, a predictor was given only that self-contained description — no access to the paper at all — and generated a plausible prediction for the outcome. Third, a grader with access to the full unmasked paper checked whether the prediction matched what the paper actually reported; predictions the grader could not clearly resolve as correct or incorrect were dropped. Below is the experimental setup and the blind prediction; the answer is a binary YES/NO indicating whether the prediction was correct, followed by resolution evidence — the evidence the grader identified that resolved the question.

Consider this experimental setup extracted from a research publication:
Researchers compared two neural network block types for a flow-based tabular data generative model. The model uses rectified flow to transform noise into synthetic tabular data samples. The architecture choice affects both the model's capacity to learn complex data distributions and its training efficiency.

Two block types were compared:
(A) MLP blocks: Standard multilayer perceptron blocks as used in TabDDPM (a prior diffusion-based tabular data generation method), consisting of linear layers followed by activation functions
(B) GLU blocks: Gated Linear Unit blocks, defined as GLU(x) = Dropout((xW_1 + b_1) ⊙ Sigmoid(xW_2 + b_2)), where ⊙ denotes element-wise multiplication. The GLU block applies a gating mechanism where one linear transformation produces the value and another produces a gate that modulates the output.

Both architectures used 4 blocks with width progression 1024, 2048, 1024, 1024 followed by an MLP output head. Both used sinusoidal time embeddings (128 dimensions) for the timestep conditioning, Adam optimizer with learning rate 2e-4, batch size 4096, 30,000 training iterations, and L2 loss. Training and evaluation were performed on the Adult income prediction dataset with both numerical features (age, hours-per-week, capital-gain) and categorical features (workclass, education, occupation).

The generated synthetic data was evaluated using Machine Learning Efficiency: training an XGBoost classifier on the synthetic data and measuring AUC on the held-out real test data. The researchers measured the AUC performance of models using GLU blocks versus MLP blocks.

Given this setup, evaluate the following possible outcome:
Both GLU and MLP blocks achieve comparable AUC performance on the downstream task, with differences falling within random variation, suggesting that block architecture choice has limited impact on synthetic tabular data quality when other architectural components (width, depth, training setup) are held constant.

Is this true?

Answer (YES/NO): NO